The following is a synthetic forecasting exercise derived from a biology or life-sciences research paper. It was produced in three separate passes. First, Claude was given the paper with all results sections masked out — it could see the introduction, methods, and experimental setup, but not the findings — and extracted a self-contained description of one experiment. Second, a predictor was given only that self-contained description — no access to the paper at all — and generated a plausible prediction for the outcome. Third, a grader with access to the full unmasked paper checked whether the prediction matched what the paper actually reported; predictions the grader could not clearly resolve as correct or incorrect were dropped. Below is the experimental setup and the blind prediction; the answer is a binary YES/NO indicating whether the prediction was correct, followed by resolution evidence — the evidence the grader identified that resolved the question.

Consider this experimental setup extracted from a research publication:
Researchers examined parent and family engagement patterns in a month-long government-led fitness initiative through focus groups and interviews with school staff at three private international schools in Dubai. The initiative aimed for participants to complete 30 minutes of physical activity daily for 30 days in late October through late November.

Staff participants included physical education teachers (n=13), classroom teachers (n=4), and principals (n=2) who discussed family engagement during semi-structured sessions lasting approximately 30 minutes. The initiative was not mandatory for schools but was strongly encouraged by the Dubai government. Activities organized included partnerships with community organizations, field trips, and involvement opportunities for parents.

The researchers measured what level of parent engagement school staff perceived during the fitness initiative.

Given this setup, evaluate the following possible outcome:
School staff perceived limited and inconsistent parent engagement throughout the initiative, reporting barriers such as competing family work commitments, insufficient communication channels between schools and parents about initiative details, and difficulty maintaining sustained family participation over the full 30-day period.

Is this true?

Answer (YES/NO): NO